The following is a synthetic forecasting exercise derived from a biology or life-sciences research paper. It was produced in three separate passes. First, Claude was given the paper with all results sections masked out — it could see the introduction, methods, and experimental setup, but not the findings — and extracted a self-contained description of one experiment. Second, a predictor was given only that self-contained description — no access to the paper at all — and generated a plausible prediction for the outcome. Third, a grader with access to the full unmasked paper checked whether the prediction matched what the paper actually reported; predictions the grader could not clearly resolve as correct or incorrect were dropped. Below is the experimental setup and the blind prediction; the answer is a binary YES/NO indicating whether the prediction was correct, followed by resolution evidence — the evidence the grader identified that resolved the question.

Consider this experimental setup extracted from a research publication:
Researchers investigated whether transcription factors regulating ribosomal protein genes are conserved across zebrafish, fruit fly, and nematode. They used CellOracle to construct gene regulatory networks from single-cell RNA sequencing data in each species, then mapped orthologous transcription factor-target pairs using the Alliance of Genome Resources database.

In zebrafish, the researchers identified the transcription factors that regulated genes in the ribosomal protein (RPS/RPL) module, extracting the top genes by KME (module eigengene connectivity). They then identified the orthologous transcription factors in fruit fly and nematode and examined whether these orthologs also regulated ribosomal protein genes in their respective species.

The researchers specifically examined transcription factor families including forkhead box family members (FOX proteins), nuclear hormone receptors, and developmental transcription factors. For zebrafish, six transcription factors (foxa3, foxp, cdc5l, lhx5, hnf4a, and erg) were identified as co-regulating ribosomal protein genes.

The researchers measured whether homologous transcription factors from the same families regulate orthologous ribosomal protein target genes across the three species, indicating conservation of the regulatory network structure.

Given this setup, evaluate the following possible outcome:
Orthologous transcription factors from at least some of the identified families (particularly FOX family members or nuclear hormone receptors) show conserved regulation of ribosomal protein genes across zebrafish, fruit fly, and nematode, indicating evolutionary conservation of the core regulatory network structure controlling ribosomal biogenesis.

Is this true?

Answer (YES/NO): YES